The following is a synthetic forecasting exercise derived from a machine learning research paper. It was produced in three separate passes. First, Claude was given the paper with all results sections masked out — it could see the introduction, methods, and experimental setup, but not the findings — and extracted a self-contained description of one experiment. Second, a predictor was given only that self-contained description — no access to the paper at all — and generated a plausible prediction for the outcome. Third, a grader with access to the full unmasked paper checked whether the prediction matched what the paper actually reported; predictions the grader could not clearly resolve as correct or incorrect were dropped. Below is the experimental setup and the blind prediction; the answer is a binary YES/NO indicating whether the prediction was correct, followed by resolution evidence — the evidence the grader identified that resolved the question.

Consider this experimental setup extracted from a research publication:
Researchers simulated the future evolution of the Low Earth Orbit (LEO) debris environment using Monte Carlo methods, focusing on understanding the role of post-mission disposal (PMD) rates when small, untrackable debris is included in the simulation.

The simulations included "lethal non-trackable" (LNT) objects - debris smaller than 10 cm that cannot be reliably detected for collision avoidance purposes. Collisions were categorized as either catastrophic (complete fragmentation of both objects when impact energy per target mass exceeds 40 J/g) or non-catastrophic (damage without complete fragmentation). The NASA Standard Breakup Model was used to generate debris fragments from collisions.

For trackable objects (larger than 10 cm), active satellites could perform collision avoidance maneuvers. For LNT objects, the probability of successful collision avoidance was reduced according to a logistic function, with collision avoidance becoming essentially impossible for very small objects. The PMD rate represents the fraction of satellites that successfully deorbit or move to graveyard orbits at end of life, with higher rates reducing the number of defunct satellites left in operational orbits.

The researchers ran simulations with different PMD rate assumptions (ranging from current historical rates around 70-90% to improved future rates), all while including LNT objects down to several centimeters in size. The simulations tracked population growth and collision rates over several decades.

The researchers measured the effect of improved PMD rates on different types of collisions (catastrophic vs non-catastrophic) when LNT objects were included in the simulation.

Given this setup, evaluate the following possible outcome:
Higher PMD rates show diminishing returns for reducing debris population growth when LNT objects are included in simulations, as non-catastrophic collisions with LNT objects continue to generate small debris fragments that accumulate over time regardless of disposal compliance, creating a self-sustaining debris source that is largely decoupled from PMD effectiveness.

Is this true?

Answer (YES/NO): NO